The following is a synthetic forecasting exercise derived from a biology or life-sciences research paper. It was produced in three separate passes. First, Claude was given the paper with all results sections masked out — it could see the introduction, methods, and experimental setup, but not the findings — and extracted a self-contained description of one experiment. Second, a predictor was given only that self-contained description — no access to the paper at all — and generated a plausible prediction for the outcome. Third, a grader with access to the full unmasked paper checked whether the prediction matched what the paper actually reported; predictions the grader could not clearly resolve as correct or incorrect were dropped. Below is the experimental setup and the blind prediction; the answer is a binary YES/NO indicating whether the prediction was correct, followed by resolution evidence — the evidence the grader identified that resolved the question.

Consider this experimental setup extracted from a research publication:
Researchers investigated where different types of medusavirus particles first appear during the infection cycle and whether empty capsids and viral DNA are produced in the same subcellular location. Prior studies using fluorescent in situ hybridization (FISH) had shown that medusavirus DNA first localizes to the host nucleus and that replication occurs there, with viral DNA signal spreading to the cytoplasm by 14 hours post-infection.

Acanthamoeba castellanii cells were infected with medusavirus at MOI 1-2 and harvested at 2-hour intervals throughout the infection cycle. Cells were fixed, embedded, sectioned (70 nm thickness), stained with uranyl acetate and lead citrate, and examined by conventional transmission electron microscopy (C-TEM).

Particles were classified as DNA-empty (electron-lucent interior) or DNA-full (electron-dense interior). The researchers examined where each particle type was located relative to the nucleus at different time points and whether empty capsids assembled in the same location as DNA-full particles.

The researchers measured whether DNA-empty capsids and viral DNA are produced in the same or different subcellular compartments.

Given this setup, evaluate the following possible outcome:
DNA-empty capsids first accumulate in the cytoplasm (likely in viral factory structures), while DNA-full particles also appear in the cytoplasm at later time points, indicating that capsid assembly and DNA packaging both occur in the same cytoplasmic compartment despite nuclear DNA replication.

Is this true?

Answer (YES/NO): NO